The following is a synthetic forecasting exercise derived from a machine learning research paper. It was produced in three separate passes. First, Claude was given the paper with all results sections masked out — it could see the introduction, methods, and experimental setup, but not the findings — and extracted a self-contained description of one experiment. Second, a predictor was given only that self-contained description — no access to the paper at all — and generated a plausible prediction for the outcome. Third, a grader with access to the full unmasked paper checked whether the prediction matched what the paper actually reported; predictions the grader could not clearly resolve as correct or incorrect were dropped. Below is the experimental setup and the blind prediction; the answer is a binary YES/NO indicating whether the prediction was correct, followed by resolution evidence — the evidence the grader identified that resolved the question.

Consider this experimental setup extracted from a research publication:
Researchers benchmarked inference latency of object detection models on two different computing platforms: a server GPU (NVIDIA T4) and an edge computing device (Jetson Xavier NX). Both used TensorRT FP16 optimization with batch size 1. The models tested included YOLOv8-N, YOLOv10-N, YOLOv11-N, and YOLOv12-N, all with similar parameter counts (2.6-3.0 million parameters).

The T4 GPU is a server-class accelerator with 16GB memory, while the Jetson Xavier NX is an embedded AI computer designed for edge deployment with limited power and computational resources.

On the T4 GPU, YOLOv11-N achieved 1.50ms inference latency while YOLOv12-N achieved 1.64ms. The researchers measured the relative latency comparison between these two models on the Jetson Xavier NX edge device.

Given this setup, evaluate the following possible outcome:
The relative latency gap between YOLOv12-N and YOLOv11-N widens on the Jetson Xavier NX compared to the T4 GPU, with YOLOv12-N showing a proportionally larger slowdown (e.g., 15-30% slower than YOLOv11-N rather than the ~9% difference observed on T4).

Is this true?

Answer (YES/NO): NO